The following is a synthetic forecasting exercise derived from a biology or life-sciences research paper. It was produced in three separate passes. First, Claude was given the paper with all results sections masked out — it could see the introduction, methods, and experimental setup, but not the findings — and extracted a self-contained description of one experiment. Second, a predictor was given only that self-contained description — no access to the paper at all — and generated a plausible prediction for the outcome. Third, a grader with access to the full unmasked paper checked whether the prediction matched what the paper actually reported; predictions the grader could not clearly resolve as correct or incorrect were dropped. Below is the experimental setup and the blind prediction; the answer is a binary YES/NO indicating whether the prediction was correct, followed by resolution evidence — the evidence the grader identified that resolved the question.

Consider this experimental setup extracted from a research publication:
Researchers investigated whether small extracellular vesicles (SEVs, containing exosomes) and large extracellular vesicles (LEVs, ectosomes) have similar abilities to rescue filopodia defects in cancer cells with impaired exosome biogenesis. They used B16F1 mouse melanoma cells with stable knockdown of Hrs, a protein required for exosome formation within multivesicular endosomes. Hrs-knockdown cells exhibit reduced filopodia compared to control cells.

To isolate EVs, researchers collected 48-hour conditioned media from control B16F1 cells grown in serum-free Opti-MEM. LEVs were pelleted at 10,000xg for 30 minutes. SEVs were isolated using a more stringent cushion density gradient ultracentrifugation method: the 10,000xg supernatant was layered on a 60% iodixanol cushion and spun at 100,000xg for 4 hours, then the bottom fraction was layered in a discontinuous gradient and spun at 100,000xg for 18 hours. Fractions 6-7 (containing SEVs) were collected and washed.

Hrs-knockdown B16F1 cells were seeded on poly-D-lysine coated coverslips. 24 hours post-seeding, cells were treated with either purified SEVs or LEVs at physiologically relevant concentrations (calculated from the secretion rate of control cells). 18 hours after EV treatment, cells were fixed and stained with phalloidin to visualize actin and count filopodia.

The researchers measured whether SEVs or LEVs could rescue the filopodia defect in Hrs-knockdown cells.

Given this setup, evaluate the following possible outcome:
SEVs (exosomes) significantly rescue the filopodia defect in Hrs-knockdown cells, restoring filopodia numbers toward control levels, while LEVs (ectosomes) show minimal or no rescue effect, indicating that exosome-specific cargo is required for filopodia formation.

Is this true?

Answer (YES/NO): YES